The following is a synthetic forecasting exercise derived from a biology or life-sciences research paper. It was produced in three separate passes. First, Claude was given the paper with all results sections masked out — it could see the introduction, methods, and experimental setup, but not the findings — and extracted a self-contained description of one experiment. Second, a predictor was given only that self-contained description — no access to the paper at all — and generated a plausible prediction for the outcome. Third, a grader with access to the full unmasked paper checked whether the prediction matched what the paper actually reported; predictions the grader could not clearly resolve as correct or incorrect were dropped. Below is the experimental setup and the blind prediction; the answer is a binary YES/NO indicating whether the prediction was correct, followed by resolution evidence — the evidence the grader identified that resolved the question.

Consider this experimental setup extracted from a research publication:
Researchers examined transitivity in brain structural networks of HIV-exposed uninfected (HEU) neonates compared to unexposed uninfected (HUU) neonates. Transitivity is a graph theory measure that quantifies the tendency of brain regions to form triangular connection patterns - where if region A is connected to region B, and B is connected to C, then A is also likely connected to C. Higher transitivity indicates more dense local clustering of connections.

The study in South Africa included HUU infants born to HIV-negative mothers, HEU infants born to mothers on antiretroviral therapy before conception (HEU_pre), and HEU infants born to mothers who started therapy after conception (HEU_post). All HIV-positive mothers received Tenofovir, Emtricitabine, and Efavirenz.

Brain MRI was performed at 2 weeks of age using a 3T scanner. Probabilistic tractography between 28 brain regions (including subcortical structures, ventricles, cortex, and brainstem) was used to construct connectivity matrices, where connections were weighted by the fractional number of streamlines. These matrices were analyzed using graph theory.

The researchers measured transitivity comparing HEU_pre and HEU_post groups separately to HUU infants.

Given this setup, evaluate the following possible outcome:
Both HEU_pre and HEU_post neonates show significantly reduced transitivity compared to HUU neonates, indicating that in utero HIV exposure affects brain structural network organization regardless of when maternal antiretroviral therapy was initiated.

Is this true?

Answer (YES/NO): NO